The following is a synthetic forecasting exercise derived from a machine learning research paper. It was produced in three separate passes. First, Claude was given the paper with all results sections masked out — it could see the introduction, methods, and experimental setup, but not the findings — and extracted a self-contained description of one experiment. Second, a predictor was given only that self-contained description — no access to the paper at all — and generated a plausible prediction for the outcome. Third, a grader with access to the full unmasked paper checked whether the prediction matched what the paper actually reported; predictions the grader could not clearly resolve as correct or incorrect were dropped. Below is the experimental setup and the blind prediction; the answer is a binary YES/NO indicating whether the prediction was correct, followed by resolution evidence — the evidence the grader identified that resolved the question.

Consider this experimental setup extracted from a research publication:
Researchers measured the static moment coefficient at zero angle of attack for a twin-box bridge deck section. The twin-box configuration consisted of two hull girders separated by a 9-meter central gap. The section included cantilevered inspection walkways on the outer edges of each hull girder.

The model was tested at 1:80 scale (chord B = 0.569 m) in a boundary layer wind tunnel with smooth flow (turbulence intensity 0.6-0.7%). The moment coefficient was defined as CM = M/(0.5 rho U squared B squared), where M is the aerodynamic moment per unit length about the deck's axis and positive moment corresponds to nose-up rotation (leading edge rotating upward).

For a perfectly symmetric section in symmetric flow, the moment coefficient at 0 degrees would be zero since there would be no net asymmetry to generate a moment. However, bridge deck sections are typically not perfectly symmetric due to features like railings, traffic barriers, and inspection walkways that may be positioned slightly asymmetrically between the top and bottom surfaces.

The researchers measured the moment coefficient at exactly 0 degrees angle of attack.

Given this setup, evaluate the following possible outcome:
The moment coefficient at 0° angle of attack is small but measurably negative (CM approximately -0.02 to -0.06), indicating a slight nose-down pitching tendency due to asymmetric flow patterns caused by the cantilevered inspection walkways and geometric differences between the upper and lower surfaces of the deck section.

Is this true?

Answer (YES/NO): NO